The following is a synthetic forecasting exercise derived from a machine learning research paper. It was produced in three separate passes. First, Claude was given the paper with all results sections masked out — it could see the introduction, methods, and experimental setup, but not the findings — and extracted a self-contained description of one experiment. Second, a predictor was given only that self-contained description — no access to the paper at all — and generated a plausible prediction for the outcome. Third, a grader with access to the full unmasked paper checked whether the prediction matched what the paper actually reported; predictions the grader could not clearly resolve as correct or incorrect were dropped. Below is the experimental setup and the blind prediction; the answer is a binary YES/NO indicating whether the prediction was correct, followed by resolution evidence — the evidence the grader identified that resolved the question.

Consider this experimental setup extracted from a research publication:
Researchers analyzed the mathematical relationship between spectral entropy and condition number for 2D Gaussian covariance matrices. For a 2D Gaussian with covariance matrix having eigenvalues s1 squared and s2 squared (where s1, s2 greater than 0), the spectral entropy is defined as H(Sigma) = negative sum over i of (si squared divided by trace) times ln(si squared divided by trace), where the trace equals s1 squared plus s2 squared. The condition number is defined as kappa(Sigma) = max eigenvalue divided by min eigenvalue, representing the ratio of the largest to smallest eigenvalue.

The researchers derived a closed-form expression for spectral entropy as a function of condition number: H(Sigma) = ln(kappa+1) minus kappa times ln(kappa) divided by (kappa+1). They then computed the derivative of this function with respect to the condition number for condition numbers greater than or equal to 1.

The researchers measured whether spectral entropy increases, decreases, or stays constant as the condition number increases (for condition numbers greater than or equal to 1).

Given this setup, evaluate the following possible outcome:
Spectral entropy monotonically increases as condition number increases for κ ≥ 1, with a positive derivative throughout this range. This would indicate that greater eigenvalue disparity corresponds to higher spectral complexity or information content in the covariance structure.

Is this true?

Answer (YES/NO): NO